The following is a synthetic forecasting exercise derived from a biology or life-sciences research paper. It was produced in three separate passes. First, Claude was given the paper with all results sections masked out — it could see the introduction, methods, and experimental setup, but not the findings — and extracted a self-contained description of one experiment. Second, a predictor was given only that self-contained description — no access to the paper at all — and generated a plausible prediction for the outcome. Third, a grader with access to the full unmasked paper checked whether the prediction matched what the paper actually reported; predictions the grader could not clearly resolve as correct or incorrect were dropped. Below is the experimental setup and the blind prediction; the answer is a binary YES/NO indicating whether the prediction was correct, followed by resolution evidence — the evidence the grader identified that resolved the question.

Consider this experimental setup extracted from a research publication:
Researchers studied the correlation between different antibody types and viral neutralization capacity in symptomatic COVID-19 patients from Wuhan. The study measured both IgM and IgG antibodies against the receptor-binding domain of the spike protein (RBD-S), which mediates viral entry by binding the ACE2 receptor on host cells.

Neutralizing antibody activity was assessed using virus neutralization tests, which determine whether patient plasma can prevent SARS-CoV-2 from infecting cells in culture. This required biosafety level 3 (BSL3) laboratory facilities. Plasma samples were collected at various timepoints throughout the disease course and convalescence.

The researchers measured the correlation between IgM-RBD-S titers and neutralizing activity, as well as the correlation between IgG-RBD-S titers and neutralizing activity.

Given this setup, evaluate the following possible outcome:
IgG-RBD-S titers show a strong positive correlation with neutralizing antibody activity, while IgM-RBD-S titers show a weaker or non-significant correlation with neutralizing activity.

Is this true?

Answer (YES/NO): YES